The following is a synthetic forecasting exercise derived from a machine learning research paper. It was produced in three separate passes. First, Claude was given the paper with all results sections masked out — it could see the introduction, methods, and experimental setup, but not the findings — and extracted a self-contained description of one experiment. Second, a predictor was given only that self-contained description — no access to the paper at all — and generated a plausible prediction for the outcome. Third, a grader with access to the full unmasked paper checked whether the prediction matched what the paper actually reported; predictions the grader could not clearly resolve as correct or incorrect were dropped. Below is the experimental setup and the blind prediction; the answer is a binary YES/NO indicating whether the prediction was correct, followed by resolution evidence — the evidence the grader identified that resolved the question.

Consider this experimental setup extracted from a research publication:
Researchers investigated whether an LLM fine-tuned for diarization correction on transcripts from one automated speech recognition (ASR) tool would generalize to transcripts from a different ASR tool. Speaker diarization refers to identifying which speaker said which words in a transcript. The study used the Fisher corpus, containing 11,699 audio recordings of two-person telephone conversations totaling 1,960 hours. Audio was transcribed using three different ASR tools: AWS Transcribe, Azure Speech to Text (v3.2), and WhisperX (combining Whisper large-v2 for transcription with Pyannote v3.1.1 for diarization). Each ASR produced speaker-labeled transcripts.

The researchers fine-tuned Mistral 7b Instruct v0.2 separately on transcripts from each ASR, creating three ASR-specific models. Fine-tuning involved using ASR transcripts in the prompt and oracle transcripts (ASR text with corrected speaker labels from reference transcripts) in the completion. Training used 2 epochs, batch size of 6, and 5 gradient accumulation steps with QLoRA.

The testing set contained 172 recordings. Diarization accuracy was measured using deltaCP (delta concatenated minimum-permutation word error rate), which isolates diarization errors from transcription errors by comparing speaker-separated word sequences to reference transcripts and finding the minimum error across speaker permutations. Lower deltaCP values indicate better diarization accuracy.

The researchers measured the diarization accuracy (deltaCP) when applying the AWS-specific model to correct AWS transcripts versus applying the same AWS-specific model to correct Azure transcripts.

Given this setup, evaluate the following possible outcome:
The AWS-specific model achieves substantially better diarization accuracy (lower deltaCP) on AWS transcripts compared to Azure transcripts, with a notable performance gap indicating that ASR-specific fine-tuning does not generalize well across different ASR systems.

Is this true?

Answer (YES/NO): YES